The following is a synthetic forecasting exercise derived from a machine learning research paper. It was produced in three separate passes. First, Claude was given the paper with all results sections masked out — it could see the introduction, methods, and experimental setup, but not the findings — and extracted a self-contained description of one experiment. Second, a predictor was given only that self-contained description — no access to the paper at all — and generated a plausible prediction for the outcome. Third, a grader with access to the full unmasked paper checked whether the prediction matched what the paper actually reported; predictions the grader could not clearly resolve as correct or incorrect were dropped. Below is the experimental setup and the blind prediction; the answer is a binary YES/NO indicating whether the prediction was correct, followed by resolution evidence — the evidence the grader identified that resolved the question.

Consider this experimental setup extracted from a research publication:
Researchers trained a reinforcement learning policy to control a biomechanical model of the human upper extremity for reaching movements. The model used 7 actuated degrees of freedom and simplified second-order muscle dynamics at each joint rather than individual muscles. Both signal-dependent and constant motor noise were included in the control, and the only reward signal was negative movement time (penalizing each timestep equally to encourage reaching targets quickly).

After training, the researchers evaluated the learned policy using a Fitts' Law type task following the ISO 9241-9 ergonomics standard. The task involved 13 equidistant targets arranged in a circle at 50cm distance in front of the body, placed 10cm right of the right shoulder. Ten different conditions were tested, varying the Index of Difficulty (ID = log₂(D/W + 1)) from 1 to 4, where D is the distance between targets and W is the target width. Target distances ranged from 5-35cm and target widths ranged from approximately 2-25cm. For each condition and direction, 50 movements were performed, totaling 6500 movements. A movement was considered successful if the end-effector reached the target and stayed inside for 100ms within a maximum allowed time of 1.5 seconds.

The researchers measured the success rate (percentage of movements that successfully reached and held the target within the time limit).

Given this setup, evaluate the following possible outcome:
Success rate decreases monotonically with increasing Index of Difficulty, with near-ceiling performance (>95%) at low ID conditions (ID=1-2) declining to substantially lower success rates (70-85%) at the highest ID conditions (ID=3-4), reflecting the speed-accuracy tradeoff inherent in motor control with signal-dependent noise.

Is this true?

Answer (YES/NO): NO